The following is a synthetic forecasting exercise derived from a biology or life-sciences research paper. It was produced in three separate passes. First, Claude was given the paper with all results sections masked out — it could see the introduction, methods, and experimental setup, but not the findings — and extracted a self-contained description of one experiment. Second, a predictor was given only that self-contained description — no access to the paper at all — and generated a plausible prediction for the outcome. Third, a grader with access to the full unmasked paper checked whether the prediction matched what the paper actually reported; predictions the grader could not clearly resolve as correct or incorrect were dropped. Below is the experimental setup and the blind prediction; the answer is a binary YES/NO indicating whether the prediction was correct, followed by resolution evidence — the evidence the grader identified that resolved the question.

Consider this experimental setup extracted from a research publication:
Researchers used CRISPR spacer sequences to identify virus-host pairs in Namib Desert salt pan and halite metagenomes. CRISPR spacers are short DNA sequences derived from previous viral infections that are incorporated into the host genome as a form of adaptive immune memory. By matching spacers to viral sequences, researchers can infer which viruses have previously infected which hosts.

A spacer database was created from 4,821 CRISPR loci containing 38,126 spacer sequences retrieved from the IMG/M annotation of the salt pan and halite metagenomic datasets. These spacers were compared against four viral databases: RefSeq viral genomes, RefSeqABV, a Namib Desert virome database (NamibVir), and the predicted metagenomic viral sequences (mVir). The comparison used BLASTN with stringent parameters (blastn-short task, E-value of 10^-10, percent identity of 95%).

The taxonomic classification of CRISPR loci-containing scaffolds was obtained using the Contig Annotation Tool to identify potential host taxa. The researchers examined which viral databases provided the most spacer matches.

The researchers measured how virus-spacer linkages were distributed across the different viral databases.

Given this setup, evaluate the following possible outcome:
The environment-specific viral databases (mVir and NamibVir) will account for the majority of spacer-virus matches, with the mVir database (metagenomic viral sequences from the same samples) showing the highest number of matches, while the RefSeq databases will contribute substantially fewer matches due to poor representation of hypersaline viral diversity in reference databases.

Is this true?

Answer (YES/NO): YES